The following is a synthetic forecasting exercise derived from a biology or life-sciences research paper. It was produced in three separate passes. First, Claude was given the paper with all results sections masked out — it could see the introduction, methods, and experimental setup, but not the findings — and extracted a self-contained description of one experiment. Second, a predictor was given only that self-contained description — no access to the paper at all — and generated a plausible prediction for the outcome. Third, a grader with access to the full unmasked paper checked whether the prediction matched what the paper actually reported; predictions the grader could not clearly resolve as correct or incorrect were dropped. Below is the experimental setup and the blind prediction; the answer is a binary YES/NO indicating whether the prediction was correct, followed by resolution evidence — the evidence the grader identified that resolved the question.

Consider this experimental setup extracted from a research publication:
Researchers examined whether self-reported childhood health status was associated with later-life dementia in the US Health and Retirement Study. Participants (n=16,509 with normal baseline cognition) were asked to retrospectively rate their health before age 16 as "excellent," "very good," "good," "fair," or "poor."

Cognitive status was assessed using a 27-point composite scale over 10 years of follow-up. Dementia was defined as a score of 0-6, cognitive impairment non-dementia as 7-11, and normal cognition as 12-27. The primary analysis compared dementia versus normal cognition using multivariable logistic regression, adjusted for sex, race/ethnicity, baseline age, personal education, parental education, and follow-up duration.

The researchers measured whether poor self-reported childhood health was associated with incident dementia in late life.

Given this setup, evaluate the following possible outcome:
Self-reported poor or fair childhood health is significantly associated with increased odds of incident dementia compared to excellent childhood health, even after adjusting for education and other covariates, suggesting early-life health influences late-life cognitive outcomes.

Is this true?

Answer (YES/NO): YES